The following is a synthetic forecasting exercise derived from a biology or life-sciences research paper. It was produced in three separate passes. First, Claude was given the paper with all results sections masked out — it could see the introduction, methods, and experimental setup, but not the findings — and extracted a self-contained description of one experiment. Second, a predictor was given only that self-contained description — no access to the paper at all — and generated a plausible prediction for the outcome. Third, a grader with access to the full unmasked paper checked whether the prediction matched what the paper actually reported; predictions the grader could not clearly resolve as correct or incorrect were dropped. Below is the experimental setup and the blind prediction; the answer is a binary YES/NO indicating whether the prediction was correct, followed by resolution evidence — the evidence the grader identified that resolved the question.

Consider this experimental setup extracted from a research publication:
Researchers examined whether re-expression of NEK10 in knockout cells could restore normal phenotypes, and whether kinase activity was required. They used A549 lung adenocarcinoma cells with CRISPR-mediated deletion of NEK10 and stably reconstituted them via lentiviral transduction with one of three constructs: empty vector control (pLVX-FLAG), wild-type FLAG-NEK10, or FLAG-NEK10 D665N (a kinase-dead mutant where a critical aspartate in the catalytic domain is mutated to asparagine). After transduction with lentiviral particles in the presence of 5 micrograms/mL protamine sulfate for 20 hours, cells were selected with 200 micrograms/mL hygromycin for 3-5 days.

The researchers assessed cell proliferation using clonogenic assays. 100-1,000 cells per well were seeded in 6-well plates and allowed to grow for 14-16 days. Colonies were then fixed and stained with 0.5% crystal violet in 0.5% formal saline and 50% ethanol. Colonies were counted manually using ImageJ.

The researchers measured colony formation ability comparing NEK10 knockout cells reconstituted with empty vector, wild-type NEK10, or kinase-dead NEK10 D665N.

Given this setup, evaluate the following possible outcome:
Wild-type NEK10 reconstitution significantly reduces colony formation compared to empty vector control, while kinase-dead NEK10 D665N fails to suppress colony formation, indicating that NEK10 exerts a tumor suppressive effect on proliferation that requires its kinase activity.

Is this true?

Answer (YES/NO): NO